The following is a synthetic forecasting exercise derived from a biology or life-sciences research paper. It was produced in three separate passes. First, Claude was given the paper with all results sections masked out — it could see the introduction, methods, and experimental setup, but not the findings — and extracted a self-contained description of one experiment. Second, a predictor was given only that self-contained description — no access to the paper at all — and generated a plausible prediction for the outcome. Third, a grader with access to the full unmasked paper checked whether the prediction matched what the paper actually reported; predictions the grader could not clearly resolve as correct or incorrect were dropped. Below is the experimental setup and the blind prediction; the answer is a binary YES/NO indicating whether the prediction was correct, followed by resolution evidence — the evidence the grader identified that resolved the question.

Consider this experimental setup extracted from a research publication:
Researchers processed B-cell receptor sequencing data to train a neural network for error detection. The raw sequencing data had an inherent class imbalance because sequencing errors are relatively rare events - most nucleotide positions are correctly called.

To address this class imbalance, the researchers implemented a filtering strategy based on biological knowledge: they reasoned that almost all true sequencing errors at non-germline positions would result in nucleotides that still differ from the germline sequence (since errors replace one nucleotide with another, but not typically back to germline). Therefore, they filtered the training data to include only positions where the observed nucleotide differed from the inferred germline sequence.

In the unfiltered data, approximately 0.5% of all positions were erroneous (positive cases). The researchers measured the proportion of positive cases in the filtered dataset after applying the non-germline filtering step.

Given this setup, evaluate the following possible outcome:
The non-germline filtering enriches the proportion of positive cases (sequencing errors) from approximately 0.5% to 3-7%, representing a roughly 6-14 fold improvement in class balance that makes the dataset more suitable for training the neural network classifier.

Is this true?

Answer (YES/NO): YES